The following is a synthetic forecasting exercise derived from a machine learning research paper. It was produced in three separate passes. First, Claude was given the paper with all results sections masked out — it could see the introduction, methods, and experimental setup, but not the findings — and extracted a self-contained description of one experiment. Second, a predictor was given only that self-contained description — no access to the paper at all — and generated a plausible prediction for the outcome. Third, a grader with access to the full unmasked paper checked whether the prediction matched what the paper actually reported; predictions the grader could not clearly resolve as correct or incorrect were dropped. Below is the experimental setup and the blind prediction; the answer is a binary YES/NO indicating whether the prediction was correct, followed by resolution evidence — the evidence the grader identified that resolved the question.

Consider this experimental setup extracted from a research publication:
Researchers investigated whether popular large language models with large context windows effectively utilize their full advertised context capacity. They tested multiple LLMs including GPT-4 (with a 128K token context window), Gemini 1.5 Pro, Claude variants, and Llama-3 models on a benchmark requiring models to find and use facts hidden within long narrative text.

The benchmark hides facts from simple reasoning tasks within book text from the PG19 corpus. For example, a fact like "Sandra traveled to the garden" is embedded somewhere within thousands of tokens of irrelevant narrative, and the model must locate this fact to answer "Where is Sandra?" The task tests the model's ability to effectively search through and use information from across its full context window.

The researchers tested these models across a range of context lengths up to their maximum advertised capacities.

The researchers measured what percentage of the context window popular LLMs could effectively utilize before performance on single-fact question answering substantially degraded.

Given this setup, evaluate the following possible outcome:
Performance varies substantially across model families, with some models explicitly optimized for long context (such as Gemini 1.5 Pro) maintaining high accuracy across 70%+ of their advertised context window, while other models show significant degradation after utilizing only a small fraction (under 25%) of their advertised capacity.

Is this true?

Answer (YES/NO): NO